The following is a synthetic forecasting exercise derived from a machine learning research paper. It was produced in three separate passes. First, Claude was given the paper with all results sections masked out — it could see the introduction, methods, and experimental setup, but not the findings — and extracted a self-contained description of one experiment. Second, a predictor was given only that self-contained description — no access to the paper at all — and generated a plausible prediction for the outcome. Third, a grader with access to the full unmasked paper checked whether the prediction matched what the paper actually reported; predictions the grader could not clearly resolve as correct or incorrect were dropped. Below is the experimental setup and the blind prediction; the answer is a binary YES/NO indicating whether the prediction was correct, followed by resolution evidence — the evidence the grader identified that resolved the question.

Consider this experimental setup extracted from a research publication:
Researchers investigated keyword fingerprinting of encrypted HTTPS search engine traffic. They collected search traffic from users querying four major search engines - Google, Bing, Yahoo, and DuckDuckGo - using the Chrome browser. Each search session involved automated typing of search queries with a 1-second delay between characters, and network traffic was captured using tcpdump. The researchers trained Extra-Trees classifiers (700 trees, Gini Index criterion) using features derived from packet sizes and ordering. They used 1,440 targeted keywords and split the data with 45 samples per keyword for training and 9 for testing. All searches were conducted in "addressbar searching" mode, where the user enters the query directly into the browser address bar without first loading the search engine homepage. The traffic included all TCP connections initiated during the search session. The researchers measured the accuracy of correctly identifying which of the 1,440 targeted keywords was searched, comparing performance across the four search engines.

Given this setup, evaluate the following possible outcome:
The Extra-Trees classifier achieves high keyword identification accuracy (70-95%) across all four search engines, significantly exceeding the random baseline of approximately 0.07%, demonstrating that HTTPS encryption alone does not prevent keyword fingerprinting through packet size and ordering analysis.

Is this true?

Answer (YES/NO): NO